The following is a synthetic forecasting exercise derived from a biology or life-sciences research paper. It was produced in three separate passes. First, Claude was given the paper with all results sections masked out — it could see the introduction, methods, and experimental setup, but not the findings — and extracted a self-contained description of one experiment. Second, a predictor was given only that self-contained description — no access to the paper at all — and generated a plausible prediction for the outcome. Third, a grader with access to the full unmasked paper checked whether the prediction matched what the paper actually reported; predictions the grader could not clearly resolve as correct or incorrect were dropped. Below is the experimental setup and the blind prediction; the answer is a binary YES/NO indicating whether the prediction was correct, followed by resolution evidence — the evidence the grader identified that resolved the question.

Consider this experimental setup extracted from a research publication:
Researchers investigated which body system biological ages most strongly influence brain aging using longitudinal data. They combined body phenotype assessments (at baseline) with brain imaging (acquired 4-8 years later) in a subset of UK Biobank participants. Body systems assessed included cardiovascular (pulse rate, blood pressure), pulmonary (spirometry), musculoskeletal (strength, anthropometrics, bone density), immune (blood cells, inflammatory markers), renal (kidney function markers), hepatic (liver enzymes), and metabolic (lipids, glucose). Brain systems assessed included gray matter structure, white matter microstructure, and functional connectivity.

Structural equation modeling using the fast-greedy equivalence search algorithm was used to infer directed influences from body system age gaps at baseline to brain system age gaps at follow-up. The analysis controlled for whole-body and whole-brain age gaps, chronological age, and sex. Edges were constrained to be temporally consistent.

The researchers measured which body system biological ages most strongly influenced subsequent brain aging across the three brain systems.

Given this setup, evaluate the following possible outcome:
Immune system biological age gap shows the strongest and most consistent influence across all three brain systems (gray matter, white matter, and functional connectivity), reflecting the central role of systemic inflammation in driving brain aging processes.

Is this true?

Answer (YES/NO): NO